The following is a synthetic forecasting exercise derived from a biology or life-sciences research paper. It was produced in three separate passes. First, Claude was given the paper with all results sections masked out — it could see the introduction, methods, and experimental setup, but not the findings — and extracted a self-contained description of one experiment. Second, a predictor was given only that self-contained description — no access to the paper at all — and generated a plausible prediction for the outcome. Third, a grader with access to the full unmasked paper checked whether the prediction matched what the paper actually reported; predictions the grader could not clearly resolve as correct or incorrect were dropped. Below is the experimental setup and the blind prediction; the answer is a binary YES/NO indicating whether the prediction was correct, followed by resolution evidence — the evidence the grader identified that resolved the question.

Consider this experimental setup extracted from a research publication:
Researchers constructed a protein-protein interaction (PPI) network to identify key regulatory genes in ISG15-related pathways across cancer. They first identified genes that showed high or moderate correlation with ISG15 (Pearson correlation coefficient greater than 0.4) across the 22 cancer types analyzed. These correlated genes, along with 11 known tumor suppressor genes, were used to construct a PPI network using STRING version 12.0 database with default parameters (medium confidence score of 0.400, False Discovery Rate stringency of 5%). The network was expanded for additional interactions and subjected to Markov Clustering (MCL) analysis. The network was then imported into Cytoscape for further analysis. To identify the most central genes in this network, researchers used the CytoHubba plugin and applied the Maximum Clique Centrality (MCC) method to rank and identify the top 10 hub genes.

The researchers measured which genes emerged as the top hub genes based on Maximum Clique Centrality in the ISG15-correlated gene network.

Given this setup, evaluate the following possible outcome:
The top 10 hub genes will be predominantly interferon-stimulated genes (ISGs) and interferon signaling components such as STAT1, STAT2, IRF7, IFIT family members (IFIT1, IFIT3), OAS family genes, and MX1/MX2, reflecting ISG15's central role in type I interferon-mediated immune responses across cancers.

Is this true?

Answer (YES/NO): NO